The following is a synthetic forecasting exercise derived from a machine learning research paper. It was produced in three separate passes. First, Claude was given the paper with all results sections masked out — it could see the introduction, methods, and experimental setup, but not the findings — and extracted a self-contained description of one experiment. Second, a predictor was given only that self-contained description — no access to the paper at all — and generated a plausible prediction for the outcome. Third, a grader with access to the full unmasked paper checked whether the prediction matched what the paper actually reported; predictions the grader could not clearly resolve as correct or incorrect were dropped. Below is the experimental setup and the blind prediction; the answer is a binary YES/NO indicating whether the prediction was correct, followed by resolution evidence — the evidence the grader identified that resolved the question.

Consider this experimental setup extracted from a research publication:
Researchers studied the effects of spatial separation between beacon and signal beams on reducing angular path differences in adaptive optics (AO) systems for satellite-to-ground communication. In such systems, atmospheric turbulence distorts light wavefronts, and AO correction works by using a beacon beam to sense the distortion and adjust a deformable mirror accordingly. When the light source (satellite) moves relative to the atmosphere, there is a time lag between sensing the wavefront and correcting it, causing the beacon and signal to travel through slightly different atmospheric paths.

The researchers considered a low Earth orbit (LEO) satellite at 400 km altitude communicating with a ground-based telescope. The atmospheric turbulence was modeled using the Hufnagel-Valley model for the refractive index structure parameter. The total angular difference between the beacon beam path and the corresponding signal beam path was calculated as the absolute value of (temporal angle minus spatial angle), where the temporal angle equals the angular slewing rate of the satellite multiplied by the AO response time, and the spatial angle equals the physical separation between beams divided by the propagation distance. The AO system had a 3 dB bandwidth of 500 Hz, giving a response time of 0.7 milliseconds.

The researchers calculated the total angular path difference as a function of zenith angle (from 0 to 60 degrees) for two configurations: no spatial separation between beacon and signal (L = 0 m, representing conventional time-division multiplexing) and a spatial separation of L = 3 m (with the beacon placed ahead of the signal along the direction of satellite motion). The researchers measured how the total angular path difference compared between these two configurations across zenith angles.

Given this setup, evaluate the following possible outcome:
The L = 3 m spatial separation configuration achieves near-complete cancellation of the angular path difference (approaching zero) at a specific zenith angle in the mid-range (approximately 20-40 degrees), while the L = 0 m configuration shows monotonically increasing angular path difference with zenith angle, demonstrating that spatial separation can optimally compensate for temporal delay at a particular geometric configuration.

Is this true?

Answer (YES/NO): NO